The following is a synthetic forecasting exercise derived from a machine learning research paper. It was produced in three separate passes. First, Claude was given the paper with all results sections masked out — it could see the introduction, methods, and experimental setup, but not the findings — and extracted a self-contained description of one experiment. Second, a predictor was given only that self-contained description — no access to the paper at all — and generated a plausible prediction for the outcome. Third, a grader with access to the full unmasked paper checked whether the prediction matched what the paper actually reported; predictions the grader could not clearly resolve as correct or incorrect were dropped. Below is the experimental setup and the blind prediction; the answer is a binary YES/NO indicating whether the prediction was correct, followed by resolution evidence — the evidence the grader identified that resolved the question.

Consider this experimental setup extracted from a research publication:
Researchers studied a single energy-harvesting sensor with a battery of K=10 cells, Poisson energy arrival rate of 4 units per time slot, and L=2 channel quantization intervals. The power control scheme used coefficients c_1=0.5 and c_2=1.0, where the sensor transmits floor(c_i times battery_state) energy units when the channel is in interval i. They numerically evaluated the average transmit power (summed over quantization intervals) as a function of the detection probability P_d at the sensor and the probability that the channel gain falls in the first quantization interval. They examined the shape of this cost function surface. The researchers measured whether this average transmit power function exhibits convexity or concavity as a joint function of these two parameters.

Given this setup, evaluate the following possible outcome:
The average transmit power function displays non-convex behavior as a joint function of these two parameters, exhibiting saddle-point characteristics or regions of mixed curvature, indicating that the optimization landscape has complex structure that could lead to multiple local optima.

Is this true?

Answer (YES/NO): NO